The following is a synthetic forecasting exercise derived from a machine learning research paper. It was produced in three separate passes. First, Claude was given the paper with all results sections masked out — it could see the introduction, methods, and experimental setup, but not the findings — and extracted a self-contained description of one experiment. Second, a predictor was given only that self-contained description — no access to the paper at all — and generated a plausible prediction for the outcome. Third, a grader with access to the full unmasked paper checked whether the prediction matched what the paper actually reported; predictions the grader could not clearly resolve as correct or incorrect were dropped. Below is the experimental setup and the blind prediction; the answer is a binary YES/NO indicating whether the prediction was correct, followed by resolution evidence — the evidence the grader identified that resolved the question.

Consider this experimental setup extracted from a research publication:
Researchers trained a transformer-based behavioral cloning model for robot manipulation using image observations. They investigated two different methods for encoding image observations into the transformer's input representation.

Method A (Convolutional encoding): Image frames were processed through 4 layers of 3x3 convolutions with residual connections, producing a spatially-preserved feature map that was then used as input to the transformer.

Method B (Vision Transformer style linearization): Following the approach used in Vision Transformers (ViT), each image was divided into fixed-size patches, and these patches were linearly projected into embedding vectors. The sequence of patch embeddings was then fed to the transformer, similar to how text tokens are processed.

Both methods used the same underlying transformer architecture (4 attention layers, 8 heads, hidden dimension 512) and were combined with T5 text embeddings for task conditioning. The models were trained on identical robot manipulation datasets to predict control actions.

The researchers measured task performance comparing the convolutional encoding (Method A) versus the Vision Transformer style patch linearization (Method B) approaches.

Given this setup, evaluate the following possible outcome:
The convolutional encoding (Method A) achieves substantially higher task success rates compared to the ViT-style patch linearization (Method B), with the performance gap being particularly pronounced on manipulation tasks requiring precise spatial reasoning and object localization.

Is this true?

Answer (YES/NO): NO